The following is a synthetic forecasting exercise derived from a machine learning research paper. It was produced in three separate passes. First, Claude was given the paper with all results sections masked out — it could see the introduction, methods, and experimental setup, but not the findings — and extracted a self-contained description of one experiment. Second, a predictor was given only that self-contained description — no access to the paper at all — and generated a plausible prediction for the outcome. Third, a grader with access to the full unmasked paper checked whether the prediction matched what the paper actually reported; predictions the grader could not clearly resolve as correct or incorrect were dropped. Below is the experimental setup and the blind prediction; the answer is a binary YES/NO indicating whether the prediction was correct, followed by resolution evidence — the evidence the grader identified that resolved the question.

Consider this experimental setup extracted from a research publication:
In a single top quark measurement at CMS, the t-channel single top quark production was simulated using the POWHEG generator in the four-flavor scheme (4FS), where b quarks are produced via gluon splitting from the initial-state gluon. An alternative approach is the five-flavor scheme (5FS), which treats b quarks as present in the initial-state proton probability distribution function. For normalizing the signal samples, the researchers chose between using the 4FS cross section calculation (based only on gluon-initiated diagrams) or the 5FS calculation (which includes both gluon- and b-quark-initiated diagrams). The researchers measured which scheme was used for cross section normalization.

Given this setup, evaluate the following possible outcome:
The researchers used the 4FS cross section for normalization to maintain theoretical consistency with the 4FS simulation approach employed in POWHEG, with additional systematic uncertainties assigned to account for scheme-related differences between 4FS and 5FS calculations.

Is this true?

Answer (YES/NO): NO